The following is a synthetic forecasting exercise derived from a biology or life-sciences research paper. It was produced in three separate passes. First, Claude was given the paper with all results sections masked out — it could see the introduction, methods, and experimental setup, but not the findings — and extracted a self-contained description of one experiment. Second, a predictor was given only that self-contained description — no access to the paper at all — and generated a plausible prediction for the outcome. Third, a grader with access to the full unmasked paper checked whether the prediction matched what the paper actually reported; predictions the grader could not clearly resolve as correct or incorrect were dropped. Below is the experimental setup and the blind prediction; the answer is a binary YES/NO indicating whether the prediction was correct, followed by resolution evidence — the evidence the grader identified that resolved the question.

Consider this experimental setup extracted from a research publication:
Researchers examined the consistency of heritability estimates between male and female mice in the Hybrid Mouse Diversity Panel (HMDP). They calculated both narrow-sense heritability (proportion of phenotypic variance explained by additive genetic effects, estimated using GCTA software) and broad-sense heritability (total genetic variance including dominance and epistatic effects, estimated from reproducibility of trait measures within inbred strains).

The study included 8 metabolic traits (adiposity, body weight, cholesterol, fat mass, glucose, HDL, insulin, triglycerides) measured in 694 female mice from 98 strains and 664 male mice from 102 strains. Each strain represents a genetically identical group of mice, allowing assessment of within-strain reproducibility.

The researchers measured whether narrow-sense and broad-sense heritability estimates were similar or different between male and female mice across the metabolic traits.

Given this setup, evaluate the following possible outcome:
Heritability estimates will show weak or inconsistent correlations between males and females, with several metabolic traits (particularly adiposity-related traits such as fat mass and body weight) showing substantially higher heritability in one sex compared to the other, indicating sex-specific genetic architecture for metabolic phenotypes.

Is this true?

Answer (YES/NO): NO